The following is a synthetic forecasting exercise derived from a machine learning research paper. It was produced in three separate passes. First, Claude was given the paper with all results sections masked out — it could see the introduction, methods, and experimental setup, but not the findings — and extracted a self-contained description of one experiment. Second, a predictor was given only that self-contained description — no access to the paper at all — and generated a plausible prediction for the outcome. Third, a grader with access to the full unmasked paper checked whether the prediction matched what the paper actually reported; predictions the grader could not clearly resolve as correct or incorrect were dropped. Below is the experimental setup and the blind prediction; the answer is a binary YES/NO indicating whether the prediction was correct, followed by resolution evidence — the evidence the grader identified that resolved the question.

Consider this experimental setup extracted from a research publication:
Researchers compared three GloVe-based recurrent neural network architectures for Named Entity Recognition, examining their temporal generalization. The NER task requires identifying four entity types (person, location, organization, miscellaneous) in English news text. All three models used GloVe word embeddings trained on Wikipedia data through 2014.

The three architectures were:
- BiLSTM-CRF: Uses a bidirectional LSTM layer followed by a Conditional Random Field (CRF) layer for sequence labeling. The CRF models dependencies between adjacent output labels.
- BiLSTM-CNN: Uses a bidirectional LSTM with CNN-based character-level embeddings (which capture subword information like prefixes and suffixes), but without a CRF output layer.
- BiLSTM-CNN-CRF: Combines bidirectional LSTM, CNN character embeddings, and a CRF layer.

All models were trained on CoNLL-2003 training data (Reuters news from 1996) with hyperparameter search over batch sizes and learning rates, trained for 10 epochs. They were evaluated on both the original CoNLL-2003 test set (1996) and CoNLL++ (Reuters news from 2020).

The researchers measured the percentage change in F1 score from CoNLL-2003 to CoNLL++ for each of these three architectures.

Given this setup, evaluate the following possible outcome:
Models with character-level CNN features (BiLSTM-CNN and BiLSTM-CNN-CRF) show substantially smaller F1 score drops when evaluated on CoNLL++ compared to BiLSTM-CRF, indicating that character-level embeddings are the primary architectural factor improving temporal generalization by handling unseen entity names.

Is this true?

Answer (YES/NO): NO